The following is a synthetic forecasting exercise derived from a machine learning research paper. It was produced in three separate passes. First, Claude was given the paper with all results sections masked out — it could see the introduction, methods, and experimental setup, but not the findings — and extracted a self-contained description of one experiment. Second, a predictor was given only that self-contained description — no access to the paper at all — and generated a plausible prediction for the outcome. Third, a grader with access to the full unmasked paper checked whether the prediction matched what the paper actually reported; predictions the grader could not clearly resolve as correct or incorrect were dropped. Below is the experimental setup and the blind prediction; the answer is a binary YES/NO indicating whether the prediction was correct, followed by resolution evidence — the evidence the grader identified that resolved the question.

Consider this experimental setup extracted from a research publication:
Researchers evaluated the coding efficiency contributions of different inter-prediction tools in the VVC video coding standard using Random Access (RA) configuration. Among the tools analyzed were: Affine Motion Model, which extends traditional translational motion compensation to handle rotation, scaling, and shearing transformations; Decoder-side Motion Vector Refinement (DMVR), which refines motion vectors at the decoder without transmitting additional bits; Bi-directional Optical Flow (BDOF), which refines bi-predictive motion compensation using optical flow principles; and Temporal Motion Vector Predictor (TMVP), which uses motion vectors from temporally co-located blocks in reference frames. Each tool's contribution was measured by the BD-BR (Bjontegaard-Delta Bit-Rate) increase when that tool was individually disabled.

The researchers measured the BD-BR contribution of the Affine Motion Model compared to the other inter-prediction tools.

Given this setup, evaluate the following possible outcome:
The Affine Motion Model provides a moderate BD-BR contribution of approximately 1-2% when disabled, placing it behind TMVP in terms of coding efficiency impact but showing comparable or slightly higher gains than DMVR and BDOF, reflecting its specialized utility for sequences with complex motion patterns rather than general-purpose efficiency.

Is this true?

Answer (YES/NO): NO